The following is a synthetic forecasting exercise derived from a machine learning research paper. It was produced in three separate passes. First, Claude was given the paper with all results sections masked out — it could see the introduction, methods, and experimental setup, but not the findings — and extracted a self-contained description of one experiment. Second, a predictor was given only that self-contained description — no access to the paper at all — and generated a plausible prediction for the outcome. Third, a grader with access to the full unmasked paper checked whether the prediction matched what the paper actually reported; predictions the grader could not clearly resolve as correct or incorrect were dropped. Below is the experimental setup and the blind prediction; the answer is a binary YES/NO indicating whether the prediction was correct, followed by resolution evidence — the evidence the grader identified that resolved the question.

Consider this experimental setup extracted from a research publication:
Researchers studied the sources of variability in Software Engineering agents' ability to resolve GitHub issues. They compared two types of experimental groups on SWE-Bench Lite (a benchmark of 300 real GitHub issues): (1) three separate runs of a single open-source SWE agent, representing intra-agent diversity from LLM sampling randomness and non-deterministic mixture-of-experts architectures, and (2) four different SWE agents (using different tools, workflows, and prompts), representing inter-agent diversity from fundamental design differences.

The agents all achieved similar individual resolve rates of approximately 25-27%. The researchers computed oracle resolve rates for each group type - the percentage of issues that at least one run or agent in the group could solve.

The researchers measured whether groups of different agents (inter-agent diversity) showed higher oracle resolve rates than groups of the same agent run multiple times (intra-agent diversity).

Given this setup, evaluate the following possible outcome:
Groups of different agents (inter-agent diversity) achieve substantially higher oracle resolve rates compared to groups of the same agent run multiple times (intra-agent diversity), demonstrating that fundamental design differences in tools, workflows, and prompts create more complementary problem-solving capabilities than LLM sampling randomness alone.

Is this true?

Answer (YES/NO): YES